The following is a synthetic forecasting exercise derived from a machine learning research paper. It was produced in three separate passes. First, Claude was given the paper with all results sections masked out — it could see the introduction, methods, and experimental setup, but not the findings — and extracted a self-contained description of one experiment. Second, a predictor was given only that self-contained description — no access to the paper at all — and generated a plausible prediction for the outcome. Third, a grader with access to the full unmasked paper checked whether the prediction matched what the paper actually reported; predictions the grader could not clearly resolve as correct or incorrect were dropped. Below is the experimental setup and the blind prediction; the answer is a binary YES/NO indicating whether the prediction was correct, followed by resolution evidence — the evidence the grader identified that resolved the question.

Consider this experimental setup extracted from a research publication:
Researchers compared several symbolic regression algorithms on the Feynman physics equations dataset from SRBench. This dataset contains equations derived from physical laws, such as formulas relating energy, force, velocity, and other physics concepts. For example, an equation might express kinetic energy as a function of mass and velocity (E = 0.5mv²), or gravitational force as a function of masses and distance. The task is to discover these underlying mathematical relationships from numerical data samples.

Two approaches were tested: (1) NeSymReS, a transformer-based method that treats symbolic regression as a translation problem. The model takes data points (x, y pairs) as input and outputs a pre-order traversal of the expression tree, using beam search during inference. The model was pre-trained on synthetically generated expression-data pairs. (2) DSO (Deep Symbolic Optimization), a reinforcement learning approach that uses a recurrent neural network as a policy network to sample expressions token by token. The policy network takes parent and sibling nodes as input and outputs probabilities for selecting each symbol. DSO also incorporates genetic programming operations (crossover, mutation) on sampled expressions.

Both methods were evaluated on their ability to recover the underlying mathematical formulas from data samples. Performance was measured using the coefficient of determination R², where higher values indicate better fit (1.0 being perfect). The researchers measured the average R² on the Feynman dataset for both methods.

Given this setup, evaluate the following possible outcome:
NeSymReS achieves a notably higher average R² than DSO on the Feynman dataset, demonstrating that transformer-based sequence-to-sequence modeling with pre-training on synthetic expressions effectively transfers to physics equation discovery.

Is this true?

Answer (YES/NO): NO